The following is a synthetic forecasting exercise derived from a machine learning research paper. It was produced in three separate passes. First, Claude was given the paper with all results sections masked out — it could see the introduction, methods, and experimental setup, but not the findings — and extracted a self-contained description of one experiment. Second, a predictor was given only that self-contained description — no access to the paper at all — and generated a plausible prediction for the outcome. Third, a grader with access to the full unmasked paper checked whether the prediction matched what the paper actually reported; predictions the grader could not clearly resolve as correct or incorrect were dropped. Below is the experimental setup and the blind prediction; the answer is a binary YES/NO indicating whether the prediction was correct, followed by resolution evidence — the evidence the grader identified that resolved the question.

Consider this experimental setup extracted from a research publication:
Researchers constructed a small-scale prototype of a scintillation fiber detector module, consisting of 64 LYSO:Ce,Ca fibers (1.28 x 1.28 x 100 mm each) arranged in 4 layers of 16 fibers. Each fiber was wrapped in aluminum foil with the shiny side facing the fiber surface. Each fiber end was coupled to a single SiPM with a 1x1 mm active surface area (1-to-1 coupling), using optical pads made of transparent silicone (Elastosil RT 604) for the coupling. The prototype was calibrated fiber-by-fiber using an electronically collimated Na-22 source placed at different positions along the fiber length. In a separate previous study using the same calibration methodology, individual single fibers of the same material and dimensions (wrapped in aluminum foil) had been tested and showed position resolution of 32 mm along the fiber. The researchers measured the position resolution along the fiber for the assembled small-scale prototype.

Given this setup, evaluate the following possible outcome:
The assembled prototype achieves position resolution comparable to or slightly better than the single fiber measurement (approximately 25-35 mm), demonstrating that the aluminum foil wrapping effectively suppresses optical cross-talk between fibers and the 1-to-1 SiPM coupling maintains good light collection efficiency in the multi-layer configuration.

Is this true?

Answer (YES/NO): NO